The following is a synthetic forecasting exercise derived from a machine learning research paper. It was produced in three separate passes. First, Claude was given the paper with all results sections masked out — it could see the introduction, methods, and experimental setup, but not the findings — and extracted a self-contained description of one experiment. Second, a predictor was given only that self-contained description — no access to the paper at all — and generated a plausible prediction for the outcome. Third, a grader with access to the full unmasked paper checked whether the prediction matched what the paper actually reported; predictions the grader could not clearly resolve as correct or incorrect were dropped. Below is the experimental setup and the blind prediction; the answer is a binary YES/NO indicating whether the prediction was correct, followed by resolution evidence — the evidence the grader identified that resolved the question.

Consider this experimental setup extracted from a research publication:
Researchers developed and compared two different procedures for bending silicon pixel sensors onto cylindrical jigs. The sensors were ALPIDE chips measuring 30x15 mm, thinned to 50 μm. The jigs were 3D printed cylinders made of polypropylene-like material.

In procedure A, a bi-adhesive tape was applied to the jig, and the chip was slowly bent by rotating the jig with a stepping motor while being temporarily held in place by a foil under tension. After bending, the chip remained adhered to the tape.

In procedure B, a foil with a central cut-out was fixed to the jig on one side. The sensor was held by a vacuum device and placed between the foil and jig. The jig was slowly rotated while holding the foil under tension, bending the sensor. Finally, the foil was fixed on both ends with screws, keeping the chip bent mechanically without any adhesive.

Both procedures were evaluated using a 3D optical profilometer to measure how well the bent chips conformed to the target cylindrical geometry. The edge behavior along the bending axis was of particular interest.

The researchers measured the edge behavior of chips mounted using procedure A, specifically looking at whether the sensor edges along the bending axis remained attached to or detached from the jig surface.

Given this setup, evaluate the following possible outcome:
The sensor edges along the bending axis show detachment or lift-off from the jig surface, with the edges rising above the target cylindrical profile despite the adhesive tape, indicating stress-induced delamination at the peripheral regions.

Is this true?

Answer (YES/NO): YES